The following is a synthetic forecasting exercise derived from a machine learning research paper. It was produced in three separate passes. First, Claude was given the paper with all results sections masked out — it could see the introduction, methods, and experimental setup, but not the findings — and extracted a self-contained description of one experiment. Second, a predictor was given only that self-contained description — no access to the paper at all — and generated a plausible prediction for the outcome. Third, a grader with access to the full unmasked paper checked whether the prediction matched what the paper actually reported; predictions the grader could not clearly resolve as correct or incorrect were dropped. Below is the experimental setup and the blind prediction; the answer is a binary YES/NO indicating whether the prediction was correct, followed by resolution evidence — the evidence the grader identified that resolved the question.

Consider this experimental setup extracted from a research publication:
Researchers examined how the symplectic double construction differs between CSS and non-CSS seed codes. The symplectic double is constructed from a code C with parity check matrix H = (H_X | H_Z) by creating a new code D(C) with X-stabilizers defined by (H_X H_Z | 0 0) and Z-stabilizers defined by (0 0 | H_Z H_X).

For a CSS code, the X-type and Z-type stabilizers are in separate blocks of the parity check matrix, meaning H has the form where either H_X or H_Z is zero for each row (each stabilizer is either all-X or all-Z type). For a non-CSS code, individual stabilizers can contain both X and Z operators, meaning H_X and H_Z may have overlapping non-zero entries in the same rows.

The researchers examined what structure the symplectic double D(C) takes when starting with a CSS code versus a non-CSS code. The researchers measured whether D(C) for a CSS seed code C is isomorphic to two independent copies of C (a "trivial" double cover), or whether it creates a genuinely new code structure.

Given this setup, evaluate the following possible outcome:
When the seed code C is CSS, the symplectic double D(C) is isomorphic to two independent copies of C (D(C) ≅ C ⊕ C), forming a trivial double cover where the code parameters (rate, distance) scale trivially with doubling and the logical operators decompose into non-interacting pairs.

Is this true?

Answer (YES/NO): YES